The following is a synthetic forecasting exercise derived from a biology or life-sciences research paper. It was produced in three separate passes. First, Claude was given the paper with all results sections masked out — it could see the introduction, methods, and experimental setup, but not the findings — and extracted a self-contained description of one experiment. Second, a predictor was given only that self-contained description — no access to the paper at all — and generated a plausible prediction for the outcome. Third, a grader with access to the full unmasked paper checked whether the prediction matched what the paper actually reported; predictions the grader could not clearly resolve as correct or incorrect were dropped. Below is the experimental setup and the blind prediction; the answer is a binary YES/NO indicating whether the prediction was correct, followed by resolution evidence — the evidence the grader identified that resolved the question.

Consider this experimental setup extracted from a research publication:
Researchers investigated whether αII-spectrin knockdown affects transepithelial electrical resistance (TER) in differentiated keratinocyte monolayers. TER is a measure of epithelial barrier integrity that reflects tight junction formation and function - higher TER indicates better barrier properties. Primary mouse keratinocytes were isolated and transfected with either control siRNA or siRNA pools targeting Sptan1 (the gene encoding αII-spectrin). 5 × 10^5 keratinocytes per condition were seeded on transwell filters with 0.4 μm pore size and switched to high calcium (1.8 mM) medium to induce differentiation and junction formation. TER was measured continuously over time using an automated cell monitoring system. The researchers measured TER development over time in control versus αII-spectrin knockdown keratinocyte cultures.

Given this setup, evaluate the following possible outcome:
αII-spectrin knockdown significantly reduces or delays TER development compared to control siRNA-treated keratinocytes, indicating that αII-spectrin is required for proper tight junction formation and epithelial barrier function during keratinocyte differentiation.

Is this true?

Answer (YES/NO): YES